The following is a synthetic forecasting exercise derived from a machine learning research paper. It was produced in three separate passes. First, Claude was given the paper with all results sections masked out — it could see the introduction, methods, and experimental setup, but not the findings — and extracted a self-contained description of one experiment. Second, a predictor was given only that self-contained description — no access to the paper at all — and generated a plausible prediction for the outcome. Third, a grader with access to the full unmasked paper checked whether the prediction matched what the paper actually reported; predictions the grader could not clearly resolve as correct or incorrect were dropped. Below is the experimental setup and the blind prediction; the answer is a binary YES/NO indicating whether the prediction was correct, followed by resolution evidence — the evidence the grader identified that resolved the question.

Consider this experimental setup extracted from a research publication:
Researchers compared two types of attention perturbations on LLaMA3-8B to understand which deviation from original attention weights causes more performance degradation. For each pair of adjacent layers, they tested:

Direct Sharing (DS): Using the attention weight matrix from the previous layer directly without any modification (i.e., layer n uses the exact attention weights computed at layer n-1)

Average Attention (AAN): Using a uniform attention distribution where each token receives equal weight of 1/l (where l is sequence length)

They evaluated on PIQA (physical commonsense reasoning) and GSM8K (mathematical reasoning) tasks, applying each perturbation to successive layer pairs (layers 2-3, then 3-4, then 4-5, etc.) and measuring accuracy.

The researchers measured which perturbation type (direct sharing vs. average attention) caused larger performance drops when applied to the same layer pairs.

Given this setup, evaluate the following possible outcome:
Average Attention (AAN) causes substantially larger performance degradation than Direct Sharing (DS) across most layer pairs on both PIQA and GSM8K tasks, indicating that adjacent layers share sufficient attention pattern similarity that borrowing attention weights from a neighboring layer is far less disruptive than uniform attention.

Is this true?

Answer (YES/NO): YES